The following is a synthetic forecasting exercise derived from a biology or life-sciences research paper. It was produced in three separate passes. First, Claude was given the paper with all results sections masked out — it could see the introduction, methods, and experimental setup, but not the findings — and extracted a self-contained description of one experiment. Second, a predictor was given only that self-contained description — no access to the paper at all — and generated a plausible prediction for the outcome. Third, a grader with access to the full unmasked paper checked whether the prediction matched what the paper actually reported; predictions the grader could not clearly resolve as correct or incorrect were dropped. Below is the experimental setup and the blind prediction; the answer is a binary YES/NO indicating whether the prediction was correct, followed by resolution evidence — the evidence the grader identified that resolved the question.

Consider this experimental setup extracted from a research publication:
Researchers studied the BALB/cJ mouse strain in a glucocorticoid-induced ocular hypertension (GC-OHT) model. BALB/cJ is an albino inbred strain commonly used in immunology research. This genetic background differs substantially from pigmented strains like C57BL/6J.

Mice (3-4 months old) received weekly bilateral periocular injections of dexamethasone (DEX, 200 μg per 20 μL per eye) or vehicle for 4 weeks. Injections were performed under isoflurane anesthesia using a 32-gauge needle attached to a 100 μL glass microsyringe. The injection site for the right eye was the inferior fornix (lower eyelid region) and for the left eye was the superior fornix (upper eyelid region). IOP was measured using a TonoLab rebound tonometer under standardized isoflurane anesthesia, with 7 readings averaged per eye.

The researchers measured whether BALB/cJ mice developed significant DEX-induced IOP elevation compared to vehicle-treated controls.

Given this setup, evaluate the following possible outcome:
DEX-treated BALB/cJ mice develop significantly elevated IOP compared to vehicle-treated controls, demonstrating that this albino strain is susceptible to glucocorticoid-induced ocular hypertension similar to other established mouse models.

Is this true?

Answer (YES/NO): NO